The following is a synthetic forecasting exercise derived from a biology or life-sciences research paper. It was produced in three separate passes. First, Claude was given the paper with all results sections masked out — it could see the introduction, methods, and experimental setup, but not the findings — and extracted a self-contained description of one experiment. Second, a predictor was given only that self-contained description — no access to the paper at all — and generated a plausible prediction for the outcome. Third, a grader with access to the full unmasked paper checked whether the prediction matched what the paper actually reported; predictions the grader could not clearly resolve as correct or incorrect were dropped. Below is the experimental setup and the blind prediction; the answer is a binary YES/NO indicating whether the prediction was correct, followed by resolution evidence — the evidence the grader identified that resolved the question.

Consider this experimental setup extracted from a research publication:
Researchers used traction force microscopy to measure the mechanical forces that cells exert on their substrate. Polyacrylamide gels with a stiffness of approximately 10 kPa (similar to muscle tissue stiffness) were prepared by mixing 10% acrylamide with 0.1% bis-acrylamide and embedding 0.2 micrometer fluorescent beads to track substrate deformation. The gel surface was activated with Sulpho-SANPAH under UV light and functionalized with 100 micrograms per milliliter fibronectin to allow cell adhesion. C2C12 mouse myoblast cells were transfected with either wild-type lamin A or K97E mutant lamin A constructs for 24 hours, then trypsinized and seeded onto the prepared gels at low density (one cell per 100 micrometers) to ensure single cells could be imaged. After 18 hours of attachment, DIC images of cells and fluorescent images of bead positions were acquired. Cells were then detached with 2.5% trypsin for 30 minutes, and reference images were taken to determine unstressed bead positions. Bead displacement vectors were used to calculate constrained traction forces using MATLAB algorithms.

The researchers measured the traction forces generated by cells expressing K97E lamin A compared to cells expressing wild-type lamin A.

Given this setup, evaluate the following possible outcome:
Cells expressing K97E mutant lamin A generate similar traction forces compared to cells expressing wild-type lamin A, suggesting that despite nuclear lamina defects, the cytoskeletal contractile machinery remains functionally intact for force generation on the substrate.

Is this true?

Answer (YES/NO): NO